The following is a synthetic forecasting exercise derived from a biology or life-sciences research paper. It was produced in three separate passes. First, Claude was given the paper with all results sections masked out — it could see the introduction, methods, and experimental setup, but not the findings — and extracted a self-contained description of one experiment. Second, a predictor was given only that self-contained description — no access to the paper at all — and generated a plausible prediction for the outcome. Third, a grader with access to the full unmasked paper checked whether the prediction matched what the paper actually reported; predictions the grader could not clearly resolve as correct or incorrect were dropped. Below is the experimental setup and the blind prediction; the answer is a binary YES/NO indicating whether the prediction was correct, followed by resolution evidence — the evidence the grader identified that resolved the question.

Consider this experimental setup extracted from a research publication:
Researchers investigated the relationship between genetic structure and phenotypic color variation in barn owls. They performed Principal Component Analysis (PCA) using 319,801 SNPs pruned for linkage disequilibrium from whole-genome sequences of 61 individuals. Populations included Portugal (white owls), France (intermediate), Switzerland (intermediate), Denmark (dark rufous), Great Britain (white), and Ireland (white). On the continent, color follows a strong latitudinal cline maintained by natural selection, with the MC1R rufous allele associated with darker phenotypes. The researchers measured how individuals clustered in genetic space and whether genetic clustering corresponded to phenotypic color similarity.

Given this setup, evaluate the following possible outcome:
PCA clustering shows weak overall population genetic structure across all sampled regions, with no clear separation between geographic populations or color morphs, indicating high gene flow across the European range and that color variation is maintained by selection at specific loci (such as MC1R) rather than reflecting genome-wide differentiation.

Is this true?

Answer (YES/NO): NO